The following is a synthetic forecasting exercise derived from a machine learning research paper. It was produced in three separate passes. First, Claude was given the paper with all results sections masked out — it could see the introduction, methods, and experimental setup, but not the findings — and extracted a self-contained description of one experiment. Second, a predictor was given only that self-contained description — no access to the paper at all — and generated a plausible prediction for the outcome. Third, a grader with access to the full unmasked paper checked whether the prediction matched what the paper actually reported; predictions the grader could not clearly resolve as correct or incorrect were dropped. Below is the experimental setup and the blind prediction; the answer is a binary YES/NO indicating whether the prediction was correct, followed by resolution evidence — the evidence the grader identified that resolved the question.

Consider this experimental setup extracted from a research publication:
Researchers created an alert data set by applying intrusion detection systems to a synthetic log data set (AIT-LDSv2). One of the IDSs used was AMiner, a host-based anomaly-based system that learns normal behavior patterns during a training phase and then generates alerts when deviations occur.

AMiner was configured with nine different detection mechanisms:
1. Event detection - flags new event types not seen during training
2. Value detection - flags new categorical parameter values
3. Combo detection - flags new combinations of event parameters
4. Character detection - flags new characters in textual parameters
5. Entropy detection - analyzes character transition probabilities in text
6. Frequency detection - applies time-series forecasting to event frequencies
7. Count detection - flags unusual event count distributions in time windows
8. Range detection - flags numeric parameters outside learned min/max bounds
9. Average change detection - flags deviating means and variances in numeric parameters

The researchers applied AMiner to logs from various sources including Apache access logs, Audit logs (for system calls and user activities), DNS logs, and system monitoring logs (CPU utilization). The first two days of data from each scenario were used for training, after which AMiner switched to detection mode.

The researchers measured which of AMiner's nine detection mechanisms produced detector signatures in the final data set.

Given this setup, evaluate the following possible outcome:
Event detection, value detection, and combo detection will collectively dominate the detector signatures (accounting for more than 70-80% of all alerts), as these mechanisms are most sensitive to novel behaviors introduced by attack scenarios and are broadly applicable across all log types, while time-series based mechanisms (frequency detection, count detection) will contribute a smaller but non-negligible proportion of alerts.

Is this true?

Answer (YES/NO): NO